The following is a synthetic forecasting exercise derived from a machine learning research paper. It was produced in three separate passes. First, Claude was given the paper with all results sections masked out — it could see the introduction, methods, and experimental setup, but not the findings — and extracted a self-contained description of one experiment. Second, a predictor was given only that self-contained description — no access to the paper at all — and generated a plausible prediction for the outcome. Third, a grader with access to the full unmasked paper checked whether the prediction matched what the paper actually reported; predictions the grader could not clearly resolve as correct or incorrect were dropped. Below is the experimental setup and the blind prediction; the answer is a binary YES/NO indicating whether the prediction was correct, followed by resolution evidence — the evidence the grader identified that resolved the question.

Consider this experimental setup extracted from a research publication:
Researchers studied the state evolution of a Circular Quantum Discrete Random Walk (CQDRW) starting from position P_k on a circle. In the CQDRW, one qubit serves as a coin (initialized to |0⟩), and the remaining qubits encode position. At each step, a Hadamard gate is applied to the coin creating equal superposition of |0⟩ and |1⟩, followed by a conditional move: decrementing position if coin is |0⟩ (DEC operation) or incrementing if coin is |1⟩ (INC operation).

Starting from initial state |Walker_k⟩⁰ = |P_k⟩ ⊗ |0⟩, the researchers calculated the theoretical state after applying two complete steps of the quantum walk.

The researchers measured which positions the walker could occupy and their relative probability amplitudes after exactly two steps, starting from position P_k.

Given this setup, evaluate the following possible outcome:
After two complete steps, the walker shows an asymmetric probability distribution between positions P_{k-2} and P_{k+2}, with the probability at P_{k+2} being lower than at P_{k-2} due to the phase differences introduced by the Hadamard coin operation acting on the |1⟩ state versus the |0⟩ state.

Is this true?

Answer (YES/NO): NO